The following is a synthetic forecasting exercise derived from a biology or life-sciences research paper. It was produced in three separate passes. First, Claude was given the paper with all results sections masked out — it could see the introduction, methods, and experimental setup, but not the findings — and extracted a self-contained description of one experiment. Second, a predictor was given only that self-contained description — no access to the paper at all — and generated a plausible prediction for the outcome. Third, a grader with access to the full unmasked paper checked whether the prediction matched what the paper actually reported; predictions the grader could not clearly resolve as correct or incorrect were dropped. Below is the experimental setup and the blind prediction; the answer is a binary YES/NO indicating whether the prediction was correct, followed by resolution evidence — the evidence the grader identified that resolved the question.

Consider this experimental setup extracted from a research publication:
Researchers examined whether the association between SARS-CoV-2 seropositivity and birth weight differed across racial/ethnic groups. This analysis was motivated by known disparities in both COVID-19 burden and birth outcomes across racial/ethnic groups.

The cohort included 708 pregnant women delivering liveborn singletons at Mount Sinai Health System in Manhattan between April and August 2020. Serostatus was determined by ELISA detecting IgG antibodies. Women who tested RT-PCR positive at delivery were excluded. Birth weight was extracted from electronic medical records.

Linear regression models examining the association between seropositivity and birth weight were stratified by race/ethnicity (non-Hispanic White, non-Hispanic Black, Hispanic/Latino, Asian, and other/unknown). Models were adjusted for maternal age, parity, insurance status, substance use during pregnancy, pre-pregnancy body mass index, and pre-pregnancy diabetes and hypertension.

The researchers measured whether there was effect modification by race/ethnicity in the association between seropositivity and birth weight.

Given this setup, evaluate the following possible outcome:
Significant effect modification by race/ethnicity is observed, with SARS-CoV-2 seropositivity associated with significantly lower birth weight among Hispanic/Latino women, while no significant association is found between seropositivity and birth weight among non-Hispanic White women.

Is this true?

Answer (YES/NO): NO